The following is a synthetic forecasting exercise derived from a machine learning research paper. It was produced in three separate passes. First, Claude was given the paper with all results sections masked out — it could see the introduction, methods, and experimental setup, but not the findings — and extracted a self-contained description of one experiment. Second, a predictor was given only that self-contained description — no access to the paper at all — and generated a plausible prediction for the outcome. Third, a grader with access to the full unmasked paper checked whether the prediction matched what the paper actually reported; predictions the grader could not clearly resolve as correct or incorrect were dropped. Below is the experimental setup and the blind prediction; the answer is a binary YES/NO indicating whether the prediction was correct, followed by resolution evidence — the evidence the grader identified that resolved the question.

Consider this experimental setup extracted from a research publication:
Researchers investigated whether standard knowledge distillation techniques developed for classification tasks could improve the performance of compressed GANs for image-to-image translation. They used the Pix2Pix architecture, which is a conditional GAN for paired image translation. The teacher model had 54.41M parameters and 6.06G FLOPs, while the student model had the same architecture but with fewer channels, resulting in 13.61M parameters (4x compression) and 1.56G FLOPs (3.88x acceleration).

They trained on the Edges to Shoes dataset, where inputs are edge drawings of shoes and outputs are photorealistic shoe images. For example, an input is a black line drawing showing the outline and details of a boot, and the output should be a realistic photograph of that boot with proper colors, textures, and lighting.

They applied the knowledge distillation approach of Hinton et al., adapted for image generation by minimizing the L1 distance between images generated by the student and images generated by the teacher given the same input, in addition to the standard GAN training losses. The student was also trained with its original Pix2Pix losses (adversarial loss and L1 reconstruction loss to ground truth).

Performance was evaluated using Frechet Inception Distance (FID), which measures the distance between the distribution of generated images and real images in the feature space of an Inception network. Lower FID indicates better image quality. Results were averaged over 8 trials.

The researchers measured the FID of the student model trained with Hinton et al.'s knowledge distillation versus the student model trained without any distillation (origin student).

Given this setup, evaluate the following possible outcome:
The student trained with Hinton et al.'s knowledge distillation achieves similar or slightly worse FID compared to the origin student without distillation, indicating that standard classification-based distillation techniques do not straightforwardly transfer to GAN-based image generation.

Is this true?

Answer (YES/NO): YES